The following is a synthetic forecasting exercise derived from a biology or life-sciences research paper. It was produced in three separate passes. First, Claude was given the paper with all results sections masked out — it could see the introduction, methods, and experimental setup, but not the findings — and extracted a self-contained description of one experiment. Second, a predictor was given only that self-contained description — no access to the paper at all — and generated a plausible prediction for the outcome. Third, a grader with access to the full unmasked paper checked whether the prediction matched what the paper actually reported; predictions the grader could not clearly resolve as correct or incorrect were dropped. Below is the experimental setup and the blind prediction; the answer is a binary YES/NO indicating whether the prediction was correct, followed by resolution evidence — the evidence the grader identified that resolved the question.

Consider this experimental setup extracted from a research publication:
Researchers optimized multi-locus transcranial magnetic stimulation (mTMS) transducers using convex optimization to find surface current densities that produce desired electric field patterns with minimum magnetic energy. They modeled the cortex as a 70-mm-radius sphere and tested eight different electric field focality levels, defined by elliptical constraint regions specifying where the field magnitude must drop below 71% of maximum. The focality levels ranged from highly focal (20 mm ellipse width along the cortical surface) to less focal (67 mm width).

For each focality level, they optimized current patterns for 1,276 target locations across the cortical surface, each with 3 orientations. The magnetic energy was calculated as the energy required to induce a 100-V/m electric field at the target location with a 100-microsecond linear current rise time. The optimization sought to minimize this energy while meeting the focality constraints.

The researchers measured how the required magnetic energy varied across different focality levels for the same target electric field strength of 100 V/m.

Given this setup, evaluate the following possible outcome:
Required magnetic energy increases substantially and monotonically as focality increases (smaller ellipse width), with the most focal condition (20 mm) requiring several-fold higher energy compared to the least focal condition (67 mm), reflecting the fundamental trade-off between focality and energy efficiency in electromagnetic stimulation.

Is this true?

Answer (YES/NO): NO